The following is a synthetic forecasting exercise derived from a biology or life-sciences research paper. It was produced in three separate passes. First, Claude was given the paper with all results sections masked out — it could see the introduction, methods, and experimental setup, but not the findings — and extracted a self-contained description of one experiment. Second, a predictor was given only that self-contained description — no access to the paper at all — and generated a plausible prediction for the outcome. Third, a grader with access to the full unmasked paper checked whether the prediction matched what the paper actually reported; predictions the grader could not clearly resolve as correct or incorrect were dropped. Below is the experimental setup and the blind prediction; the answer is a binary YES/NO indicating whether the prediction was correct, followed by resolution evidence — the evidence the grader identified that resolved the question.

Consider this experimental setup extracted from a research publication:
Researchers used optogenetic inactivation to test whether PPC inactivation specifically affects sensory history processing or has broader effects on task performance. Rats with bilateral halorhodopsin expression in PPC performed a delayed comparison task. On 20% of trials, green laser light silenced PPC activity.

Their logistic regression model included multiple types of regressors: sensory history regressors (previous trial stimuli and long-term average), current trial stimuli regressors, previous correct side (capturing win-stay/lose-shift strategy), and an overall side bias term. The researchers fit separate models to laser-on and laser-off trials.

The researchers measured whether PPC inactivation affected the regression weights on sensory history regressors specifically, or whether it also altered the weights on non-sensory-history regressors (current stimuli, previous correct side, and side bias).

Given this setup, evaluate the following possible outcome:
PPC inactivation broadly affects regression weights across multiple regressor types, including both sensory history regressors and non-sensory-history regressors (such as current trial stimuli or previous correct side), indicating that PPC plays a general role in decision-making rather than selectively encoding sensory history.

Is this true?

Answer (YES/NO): NO